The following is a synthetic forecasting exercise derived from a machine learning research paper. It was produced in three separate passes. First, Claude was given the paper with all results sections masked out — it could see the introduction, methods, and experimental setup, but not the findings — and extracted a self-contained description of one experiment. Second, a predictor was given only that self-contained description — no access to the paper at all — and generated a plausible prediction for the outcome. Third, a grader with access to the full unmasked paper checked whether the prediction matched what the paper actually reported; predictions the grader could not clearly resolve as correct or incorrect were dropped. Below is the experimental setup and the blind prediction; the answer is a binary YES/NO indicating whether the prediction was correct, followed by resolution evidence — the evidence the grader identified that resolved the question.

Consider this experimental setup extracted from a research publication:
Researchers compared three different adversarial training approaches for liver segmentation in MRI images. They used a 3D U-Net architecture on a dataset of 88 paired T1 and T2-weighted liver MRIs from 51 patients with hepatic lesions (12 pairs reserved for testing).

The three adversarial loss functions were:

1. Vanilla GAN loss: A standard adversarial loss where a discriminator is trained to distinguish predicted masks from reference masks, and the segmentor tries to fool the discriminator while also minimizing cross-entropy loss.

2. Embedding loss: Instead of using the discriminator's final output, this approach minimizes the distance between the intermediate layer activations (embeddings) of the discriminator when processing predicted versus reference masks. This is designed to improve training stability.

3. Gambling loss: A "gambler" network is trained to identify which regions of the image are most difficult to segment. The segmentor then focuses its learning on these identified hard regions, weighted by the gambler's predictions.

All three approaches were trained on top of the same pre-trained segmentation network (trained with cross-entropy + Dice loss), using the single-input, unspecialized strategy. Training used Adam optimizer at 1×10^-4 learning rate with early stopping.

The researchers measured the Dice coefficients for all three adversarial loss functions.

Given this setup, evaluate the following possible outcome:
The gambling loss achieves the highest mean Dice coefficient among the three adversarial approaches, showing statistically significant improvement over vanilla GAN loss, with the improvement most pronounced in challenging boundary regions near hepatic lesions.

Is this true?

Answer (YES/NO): NO